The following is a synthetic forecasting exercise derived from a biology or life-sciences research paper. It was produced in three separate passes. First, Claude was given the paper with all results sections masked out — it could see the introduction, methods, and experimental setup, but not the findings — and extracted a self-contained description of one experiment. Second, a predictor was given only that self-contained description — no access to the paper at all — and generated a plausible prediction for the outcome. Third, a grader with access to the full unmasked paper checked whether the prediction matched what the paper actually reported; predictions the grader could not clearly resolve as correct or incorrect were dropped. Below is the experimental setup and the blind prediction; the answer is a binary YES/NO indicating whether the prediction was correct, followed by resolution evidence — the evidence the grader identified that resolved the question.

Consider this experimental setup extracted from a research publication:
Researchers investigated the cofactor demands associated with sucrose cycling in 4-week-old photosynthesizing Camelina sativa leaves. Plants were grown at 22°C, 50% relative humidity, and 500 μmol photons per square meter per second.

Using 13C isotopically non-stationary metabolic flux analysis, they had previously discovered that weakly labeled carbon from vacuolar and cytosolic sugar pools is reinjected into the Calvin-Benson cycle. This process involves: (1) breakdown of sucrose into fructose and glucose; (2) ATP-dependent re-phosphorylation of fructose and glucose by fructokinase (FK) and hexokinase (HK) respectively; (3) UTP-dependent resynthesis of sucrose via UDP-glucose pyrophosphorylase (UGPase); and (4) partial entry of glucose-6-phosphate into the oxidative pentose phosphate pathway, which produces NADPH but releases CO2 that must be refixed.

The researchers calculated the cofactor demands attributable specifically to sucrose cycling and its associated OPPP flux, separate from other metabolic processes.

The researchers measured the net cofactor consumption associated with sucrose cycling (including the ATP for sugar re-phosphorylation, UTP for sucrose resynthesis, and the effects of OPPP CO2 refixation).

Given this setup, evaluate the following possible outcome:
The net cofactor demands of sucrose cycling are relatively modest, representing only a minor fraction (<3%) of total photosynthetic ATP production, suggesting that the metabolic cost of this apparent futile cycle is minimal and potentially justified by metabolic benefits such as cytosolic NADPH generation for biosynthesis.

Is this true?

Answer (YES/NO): YES